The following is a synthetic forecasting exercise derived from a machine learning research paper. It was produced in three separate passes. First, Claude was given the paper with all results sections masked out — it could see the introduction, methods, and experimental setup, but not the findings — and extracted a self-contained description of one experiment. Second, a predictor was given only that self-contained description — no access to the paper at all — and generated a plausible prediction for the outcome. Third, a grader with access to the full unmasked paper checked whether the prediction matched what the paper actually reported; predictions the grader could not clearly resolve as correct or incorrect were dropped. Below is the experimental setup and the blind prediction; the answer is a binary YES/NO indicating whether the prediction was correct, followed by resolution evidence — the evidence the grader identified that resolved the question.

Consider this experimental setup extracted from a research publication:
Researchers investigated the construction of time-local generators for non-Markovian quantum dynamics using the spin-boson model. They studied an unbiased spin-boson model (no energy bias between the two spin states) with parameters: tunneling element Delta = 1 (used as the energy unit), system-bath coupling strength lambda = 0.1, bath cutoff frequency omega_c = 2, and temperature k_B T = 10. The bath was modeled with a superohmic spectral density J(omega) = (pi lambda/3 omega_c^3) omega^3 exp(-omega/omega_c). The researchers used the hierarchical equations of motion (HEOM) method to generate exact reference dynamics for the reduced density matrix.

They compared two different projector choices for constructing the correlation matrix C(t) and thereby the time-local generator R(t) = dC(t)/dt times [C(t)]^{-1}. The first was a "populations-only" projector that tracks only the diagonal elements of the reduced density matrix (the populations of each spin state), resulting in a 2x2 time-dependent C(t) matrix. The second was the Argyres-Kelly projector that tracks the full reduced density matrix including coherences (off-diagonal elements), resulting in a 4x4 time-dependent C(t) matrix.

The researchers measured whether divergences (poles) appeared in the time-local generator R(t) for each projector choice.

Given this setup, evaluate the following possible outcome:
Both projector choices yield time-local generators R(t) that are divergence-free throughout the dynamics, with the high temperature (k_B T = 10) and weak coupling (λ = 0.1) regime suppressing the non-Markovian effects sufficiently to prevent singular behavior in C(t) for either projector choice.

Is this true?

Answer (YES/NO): NO